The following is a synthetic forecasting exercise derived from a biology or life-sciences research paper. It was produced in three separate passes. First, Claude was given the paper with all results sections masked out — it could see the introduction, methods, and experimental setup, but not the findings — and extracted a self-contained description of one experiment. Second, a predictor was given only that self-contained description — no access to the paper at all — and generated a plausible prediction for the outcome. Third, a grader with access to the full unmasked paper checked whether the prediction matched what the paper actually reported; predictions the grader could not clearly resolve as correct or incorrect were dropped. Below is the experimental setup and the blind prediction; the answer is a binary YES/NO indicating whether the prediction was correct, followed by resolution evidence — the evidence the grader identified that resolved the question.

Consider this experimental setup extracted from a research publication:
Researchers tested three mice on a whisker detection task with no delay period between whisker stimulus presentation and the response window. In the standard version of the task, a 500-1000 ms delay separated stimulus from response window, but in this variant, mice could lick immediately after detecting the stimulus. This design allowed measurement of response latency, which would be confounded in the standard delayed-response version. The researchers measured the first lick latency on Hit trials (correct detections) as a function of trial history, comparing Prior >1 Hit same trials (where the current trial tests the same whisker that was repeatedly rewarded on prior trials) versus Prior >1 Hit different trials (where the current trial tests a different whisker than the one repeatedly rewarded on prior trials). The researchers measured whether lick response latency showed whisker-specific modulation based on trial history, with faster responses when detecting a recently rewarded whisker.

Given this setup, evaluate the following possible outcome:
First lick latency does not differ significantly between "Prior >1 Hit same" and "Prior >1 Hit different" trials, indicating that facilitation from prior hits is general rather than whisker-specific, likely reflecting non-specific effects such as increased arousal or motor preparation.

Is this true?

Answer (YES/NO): YES